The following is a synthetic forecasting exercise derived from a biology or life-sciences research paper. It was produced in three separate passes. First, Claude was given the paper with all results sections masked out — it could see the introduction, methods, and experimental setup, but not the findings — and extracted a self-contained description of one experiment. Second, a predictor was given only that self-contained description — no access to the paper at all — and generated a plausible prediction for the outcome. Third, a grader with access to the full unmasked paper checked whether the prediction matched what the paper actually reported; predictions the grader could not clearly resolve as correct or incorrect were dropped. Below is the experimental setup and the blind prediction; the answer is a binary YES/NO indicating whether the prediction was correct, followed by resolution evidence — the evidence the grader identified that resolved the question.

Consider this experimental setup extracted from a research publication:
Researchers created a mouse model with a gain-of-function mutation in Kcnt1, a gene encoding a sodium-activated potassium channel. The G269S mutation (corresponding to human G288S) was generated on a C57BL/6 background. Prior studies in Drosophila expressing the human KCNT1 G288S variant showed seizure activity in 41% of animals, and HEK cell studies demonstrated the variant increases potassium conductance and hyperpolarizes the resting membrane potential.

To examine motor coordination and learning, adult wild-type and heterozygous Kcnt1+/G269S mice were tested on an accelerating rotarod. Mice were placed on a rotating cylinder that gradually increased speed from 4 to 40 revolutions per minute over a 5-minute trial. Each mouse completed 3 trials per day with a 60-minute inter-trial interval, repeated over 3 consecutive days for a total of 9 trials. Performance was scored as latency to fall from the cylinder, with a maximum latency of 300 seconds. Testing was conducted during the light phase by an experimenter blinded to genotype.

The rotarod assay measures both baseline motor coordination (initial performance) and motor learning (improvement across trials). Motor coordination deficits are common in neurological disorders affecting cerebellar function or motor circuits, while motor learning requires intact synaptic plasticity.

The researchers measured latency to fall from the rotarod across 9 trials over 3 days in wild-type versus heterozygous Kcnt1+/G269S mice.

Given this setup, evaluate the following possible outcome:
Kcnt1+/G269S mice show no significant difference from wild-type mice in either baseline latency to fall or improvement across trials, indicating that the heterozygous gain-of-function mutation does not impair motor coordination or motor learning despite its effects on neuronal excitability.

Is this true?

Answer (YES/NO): NO